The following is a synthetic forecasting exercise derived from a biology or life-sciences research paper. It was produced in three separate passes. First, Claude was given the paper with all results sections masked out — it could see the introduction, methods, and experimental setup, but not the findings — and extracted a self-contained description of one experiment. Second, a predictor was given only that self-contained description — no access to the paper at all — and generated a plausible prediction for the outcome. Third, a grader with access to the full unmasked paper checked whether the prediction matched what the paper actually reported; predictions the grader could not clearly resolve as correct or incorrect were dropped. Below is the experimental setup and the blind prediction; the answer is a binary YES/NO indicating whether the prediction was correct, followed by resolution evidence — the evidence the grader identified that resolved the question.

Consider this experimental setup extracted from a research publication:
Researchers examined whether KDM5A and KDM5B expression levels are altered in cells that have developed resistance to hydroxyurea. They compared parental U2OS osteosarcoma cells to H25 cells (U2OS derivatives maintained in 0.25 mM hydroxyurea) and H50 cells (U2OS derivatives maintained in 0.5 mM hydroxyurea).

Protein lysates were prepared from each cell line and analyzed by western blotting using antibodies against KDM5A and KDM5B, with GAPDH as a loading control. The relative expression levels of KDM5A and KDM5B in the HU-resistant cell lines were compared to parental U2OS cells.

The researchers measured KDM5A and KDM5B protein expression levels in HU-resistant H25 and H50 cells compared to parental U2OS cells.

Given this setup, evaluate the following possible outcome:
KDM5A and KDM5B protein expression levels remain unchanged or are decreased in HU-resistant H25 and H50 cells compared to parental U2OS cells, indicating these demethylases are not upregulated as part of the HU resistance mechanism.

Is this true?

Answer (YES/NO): NO